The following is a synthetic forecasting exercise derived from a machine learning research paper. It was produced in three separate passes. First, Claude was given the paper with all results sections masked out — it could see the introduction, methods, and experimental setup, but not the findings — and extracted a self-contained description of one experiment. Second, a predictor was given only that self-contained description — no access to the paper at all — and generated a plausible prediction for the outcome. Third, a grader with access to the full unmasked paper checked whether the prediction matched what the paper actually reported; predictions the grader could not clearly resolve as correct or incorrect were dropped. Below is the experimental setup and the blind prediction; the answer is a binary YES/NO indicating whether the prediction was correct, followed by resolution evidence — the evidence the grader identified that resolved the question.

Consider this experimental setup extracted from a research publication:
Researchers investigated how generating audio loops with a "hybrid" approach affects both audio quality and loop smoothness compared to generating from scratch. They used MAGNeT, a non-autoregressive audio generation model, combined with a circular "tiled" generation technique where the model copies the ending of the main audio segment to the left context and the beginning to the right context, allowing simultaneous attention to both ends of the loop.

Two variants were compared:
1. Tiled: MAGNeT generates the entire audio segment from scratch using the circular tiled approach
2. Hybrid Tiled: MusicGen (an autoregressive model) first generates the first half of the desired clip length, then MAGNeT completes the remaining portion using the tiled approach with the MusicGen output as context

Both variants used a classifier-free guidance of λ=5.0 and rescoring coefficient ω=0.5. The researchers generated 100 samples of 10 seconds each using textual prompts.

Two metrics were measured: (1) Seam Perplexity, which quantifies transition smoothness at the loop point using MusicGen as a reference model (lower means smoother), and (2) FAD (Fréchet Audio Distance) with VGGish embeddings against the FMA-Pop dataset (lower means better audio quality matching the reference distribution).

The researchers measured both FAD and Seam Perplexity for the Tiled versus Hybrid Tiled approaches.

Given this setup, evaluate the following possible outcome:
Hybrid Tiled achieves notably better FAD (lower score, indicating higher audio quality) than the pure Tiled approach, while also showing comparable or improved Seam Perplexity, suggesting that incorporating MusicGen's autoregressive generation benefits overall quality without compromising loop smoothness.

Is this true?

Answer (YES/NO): NO